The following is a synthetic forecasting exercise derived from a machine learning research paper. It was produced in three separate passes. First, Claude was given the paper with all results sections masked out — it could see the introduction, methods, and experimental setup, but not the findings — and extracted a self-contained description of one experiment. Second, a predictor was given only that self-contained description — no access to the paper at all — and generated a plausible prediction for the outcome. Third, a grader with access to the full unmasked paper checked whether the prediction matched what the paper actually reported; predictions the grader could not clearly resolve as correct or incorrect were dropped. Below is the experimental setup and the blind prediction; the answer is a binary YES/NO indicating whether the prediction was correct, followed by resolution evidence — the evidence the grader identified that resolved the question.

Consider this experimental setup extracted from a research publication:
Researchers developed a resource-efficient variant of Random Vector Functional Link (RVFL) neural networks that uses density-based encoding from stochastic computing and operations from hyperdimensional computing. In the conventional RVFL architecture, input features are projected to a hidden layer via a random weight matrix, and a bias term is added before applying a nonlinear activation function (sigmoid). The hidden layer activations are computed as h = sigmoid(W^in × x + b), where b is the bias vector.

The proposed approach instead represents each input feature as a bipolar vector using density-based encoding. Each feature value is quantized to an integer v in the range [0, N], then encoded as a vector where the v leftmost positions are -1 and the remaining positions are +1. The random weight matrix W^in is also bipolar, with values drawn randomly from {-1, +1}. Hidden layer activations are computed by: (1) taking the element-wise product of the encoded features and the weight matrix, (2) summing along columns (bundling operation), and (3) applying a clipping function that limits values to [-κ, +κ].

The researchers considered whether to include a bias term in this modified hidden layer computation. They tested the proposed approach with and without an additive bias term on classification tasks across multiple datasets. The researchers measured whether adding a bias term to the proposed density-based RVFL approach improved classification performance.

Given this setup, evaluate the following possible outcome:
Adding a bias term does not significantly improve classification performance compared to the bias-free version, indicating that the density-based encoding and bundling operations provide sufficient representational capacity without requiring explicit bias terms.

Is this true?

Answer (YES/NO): YES